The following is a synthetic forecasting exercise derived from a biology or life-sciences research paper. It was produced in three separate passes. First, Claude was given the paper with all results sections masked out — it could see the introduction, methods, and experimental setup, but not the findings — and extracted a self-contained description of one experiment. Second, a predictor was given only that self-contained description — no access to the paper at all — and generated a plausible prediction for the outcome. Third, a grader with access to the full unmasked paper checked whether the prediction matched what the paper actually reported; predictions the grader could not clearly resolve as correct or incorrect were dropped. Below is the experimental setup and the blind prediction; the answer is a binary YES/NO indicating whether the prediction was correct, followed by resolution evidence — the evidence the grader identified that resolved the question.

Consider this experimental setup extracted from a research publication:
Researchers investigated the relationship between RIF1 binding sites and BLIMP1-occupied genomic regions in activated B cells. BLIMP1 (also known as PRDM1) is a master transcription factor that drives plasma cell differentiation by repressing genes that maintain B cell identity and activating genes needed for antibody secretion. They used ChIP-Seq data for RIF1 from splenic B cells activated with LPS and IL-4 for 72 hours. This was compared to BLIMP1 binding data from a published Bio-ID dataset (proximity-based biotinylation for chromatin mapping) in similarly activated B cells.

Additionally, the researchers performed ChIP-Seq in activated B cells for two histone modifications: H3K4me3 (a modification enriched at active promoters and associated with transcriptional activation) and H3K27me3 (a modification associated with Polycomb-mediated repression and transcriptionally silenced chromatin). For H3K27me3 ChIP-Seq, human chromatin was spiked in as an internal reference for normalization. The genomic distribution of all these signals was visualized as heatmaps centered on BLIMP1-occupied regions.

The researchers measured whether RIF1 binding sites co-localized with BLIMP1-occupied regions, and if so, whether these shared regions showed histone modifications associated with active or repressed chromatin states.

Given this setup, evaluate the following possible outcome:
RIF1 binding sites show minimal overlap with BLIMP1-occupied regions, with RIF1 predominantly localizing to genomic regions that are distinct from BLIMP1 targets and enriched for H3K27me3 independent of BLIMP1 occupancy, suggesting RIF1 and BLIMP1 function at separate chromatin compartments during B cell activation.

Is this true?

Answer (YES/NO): NO